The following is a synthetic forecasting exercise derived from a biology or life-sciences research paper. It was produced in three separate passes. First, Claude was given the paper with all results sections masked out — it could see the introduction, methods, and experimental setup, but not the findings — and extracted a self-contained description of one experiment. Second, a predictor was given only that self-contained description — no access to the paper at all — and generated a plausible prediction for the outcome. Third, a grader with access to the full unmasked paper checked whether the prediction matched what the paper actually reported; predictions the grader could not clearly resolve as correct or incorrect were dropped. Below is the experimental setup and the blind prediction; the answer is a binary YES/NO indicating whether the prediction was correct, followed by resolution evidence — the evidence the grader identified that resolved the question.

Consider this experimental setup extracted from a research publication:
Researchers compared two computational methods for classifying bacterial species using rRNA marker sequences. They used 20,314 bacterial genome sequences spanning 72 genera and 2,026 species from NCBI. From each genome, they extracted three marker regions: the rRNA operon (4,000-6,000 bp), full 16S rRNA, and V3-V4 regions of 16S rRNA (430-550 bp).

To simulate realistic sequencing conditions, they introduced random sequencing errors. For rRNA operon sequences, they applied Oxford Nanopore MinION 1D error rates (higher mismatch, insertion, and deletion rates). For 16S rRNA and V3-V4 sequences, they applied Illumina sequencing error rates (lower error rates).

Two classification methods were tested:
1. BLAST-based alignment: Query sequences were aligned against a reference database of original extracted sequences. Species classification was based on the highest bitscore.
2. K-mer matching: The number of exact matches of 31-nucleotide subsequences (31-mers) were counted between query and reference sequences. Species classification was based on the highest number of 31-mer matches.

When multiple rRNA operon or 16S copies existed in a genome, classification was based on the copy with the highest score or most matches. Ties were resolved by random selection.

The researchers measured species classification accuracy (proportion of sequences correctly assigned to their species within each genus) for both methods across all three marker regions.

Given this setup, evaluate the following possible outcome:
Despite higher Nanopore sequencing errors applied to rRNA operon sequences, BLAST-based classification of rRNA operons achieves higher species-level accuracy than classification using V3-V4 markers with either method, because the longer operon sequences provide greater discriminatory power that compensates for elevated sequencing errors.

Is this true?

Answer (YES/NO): YES